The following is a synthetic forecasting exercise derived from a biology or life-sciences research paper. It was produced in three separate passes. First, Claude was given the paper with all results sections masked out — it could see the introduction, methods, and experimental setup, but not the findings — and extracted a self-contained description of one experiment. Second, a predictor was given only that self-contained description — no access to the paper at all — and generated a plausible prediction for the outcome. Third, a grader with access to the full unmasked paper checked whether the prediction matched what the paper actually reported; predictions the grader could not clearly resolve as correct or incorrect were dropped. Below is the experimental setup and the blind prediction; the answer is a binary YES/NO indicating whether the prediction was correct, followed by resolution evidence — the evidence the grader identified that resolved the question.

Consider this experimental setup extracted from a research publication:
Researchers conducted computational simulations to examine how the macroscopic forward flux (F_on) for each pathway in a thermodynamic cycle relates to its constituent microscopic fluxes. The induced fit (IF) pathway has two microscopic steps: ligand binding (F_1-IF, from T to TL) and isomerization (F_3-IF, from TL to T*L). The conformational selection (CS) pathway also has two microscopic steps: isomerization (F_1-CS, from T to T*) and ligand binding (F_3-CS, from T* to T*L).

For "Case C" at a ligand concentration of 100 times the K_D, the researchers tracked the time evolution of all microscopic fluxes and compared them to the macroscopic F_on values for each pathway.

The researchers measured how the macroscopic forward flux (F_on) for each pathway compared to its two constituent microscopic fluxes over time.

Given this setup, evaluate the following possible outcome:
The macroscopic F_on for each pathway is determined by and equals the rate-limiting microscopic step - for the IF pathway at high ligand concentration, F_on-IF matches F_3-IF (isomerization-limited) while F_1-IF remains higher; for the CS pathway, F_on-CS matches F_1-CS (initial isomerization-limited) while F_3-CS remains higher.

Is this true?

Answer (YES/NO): YES